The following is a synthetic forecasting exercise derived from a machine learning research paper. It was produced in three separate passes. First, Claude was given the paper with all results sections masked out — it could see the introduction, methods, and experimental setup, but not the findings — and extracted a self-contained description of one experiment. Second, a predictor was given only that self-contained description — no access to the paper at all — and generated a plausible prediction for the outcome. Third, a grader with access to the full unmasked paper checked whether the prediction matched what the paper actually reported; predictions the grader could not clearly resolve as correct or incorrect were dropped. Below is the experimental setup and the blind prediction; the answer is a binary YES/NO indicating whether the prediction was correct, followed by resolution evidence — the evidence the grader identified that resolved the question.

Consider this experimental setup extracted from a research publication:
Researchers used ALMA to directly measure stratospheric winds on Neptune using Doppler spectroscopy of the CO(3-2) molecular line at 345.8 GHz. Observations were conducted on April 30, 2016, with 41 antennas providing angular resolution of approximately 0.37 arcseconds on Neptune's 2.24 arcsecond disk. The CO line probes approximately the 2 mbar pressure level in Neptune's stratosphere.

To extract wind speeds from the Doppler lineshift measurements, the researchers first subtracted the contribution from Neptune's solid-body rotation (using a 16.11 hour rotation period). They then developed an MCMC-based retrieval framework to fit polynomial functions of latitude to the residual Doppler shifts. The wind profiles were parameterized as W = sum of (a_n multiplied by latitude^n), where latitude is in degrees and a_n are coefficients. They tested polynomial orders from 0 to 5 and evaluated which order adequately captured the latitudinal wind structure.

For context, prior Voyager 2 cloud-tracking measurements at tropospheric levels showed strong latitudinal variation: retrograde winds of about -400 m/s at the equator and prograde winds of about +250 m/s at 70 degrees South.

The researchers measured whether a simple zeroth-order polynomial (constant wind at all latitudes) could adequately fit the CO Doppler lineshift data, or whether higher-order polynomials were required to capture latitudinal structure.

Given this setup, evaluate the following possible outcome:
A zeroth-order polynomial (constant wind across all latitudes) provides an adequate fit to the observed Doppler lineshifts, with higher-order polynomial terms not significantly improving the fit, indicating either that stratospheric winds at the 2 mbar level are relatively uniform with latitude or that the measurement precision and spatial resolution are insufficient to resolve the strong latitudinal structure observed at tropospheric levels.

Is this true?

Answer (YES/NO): NO